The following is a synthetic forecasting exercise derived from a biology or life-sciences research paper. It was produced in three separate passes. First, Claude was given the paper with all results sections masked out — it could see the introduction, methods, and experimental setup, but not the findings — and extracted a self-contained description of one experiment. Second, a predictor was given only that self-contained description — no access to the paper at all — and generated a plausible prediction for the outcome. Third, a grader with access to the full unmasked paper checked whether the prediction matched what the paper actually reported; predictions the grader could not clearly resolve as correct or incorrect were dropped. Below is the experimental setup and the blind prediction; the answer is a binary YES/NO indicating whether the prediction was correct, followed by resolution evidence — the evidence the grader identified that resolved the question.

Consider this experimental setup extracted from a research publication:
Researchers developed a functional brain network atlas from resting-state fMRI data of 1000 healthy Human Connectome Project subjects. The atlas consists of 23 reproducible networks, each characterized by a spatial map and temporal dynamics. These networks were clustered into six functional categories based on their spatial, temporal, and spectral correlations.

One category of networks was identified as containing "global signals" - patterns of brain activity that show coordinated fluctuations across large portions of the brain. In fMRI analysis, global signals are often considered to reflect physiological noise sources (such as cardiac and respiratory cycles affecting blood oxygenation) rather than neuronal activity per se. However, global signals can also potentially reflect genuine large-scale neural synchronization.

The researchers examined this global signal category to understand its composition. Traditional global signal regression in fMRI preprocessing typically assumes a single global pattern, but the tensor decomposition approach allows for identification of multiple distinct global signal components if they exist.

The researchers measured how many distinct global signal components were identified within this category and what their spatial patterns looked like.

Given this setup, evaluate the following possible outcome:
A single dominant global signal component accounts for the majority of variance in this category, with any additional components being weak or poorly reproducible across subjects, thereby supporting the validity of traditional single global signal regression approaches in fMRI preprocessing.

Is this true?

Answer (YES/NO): NO